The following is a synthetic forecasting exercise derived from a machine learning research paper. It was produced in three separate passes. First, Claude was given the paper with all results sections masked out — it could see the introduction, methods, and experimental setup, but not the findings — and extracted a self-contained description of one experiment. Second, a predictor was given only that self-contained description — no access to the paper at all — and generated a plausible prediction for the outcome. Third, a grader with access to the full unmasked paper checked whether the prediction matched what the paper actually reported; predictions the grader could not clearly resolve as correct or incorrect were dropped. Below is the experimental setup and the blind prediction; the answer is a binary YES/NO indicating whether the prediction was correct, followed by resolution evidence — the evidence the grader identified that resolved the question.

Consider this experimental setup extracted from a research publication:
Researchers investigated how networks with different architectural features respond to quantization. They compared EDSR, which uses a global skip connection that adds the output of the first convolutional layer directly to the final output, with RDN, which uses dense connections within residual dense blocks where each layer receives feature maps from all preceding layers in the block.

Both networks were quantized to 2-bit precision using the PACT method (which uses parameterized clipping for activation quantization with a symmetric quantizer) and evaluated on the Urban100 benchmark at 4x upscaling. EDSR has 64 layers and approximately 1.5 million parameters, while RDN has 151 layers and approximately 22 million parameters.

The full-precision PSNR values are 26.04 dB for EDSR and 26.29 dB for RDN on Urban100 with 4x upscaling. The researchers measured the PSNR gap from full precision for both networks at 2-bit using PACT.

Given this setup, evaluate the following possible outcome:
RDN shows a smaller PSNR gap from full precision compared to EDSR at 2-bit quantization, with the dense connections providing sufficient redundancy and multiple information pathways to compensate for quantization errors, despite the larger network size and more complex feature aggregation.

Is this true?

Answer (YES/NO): NO